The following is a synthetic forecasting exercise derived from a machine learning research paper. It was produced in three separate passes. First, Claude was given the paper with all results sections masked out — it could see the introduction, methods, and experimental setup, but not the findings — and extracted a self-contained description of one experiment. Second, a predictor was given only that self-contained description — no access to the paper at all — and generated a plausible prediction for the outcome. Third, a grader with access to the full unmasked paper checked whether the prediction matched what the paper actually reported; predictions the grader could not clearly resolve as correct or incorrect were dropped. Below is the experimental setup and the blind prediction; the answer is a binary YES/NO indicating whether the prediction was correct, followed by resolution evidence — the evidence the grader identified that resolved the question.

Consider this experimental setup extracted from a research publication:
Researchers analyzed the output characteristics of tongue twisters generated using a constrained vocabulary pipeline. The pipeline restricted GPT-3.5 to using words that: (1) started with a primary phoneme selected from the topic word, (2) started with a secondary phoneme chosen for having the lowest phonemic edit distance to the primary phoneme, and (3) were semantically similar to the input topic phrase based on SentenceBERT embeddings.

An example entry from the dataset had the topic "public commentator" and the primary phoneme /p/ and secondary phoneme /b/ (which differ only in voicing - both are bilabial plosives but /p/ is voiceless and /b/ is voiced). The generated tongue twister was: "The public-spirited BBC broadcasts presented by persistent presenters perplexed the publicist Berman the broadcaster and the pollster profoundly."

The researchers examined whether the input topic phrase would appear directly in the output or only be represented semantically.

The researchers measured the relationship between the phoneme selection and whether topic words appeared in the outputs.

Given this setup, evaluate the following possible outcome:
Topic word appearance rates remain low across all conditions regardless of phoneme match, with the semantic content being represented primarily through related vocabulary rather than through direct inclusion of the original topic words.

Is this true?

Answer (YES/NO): NO